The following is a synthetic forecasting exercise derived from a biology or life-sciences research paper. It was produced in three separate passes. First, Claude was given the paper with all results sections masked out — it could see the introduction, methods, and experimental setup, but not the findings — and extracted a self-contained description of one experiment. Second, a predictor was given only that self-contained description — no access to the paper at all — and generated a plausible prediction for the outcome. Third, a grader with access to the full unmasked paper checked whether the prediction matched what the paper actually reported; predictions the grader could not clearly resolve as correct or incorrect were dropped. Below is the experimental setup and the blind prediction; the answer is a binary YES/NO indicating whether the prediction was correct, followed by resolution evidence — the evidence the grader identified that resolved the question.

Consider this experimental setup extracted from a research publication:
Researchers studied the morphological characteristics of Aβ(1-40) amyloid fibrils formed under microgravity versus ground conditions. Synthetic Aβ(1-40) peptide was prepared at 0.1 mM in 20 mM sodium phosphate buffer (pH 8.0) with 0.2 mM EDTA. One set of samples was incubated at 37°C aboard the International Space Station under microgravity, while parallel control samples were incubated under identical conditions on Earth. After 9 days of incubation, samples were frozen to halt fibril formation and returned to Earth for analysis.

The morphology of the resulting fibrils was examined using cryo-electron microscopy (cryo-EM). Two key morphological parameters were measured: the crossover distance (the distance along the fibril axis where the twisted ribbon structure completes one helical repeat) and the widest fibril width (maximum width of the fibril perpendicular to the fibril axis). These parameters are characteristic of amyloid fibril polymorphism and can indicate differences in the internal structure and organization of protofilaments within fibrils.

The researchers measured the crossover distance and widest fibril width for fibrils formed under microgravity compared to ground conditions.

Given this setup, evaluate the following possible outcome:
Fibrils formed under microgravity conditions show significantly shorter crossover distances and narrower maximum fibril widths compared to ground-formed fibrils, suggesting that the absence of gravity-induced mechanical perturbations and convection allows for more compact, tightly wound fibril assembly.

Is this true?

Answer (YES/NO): NO